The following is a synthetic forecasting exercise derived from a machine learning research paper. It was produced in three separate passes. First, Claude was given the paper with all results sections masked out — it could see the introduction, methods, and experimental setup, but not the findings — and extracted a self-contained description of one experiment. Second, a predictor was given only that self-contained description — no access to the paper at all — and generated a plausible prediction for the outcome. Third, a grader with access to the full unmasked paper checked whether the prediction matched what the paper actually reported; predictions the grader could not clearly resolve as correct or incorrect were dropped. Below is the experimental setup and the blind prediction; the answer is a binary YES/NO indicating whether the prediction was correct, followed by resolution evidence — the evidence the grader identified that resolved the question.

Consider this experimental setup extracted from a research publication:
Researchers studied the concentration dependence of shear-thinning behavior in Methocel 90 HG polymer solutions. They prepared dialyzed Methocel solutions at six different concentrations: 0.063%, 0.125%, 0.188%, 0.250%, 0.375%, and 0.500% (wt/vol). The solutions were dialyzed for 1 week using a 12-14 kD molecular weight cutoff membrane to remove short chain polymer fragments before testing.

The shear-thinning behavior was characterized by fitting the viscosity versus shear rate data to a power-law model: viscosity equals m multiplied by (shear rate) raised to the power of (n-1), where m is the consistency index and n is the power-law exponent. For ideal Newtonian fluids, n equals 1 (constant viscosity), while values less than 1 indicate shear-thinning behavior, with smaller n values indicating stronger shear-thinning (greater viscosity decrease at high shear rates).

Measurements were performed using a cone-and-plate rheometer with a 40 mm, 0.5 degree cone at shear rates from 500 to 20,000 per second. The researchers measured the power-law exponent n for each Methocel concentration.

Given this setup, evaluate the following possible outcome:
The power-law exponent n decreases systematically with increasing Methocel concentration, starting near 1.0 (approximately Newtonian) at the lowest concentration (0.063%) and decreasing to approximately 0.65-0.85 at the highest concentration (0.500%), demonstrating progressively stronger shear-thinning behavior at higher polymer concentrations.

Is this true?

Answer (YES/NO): YES